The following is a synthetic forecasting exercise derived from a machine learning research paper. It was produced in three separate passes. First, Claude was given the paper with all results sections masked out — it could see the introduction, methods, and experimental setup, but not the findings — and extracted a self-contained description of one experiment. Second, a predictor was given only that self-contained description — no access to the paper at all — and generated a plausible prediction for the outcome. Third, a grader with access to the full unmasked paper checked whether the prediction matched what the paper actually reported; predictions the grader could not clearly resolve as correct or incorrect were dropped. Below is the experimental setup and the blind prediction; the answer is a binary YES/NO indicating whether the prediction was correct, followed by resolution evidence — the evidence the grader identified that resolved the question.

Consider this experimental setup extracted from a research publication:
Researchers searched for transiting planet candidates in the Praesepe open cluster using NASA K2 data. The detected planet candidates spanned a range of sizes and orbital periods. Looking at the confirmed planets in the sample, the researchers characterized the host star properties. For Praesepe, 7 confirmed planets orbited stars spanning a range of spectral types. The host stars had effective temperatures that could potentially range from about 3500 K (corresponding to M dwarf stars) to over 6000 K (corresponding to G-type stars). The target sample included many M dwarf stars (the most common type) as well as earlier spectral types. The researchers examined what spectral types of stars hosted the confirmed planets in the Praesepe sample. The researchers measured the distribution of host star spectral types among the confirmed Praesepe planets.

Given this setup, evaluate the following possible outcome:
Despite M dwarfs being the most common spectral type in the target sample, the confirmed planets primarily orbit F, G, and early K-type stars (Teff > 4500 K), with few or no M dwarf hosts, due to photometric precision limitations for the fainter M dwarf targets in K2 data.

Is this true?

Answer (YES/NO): NO